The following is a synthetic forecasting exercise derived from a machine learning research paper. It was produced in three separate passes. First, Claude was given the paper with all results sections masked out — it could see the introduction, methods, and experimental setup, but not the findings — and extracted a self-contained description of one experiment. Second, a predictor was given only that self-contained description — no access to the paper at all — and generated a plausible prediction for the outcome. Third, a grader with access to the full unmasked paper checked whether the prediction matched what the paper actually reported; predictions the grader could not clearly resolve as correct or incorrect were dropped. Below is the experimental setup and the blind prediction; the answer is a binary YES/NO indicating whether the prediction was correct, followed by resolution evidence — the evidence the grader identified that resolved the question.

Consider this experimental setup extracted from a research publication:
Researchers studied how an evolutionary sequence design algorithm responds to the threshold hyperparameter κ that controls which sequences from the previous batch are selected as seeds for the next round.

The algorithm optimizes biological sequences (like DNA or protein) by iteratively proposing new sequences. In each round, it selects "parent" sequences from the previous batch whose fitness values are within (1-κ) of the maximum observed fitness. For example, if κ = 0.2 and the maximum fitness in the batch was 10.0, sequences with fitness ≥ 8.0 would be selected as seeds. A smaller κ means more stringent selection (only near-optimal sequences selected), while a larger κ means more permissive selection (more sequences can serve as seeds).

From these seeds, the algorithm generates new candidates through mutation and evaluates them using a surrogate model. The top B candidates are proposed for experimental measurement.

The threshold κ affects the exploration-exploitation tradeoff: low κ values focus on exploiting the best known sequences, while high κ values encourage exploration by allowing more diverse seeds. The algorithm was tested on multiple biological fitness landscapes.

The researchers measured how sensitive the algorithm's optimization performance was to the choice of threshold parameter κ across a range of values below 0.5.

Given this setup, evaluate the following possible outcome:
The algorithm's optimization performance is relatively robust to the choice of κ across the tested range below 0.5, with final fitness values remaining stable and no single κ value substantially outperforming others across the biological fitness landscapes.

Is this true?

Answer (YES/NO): YES